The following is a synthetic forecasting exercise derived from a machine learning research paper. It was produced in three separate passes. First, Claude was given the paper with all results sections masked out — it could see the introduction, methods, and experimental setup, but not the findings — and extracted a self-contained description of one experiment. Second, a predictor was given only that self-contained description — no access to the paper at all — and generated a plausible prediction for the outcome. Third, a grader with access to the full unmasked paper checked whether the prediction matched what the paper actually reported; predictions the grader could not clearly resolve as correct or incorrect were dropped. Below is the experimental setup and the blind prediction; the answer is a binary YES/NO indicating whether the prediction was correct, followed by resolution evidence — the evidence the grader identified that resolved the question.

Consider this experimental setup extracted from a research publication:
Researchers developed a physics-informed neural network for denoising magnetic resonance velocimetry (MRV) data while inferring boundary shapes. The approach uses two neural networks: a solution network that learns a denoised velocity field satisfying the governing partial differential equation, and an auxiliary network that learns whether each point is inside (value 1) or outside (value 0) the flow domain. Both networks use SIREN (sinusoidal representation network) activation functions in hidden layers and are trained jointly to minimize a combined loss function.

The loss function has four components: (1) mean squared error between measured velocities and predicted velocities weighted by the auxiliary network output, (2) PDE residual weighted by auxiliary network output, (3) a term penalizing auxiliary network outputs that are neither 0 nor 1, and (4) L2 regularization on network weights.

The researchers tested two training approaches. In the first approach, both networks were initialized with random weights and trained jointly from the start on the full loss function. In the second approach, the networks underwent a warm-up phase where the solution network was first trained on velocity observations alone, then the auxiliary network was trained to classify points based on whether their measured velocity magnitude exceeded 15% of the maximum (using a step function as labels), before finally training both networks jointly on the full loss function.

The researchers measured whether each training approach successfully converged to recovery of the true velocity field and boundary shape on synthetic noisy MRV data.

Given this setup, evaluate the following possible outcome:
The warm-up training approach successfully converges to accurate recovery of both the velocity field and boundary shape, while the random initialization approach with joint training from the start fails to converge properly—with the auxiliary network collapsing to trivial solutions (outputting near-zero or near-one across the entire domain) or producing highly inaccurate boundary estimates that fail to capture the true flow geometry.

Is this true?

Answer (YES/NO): NO